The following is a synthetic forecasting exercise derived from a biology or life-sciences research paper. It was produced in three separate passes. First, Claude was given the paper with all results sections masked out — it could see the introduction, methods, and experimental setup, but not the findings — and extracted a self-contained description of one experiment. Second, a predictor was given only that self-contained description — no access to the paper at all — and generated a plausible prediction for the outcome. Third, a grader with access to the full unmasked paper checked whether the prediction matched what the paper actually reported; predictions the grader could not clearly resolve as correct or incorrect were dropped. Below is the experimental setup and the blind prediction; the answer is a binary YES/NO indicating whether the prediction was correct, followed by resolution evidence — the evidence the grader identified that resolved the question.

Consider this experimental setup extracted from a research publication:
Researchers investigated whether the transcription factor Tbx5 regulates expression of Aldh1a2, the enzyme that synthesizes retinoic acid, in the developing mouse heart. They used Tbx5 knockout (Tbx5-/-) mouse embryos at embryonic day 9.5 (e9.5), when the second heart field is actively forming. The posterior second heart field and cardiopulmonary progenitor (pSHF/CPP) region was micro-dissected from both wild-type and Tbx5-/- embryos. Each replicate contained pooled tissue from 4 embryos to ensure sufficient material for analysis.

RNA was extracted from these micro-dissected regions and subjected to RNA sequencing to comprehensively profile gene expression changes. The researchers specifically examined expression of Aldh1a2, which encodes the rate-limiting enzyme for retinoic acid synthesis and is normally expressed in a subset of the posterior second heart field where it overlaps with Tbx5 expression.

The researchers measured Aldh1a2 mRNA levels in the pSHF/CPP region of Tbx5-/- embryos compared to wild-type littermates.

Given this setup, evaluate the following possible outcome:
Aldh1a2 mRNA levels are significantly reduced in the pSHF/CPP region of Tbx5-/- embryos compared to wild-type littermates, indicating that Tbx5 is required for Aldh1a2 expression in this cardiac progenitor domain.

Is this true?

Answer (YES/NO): YES